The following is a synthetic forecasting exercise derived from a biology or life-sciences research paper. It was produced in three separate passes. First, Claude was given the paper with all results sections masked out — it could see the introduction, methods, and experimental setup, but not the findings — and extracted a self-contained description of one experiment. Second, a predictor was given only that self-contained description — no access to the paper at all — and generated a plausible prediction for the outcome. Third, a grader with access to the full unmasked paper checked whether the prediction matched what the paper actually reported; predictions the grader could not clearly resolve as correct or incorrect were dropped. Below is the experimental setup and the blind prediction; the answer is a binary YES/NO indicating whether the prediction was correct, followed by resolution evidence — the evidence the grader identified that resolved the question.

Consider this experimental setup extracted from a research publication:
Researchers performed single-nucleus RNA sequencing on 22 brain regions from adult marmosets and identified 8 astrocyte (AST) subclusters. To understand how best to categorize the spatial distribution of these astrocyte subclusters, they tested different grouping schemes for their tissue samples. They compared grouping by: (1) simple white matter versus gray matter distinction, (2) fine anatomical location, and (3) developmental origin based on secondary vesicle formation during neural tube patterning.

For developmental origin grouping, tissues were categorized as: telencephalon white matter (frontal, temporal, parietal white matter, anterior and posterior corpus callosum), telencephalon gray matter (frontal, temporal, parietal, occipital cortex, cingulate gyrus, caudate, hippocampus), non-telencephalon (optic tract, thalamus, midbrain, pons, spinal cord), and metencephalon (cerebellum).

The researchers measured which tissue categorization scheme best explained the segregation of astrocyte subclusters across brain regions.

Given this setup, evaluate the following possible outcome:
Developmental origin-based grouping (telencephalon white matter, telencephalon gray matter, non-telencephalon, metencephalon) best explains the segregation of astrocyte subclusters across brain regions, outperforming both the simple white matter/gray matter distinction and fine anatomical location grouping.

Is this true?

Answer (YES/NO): YES